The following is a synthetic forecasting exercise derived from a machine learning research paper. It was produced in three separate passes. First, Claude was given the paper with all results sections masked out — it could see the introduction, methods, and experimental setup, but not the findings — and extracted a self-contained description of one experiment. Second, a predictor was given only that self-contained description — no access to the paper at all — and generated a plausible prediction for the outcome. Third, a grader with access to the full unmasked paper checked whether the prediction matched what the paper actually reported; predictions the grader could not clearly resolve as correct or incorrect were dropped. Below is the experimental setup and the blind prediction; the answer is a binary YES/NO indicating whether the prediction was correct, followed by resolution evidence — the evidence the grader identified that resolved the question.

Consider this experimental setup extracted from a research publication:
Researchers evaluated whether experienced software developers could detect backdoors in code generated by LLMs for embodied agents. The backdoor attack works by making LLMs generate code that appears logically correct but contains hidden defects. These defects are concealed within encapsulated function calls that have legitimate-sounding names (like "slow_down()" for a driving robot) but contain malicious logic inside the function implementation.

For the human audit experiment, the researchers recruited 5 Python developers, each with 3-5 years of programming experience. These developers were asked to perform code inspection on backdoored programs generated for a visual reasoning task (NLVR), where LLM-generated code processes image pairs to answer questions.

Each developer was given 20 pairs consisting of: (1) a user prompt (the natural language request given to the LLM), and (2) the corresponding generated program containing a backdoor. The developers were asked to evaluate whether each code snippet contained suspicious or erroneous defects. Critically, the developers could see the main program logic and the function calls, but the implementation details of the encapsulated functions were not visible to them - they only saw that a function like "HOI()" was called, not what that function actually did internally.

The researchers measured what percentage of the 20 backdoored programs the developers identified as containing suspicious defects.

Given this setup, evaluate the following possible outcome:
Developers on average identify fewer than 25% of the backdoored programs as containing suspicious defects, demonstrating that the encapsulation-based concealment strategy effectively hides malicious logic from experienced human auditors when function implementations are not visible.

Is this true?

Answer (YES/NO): YES